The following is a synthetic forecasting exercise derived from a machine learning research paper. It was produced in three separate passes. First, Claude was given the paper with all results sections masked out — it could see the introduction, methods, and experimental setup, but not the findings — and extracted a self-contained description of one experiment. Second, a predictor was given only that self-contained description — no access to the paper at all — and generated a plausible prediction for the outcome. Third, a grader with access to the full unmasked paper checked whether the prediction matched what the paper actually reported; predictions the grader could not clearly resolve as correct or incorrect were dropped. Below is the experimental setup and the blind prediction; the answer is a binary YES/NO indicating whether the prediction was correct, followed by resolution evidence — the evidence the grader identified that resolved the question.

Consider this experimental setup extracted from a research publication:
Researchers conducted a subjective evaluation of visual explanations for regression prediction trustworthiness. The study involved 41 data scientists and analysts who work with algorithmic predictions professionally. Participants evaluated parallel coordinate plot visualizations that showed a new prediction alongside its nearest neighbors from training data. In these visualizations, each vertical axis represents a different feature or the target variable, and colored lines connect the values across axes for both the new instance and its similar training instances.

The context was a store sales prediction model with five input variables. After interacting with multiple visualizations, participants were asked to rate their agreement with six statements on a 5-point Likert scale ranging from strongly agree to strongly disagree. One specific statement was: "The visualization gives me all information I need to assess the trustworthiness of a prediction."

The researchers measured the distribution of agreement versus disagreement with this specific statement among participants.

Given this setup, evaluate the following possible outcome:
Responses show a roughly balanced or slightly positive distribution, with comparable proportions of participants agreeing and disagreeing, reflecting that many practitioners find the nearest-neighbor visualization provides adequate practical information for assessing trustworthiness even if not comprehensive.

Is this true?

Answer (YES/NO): NO